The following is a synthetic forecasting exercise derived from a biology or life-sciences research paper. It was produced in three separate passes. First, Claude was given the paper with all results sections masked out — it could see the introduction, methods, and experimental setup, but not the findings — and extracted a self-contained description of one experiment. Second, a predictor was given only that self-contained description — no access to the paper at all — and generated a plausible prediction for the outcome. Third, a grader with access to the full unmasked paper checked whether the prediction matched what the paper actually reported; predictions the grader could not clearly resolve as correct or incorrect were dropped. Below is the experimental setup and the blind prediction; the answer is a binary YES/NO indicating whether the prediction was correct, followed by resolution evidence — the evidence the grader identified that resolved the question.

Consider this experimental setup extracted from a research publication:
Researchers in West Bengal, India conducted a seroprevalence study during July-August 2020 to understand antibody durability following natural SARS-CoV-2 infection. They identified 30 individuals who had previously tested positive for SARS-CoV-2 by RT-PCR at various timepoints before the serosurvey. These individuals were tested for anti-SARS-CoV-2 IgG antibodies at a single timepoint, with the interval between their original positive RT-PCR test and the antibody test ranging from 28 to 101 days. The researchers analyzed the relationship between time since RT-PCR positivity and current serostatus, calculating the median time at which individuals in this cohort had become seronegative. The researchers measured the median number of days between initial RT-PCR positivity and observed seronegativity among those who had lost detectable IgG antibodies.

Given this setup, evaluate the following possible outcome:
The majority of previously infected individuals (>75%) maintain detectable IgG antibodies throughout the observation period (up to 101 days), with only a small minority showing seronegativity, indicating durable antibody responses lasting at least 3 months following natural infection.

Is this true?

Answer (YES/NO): NO